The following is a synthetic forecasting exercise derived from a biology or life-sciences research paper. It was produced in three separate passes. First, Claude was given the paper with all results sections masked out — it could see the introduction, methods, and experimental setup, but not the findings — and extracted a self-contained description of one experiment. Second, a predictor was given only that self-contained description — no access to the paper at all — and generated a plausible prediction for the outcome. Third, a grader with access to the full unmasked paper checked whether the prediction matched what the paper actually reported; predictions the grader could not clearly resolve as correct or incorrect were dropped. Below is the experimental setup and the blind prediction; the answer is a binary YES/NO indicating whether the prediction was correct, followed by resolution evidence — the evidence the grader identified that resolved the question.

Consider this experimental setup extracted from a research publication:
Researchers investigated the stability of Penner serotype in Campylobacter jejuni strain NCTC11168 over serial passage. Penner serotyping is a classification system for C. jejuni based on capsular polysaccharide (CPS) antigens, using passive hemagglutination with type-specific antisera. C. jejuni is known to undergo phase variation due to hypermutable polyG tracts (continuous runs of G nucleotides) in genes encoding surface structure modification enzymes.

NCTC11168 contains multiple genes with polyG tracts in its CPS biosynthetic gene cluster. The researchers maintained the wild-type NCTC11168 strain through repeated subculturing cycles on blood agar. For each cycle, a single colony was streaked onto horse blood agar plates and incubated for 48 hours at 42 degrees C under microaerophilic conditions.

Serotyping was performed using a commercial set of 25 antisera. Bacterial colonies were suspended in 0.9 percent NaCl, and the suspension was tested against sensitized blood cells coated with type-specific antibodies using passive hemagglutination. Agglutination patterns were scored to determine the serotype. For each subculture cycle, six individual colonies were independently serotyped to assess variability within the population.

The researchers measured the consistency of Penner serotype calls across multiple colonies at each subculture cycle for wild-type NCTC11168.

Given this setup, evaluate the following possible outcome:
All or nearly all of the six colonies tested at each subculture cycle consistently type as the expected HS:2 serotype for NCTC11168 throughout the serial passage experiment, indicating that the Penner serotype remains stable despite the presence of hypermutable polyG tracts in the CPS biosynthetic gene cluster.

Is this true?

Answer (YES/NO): NO